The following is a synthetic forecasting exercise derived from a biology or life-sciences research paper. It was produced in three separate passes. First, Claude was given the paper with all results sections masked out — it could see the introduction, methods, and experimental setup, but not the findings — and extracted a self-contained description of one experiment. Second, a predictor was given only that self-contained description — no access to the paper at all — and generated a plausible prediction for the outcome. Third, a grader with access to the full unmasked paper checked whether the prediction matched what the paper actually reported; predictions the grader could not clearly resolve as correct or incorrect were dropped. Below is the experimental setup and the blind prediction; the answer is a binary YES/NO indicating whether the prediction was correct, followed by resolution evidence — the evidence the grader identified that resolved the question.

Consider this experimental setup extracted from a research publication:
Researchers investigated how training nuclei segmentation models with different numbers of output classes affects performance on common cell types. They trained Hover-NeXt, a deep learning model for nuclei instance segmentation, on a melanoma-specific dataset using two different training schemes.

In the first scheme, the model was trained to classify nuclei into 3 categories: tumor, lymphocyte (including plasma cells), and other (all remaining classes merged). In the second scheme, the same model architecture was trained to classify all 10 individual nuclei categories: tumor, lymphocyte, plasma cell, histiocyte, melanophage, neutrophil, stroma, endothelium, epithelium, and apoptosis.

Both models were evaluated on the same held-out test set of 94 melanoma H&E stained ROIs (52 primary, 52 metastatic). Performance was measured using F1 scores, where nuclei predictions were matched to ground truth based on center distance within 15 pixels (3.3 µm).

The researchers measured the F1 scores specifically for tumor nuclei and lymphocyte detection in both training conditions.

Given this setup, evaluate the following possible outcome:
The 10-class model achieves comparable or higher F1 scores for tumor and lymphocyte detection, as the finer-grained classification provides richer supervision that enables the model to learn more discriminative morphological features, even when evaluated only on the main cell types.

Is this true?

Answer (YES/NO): NO